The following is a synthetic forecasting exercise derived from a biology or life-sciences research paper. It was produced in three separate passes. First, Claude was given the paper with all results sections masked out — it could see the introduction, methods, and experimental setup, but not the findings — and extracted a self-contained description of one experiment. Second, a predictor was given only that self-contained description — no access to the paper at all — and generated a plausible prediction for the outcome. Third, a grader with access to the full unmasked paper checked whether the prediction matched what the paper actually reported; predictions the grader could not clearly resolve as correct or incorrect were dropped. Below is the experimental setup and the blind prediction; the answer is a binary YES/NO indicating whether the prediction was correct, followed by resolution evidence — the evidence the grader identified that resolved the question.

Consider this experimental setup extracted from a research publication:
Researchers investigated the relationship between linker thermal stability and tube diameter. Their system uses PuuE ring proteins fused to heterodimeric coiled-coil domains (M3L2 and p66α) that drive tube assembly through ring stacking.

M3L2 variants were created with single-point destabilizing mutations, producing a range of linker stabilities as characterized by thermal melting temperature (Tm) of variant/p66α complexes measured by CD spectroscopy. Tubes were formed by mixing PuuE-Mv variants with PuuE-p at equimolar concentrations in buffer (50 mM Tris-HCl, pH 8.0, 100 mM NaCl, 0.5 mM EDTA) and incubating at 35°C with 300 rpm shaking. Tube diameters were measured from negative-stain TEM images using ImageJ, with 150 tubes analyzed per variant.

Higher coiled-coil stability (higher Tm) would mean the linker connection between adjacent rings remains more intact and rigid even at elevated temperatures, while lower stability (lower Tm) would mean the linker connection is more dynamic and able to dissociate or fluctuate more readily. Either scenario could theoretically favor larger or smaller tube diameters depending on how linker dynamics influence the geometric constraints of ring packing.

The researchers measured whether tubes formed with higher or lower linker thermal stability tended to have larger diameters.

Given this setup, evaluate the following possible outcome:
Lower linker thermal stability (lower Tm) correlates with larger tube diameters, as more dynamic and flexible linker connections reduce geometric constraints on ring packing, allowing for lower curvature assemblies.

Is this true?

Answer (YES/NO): YES